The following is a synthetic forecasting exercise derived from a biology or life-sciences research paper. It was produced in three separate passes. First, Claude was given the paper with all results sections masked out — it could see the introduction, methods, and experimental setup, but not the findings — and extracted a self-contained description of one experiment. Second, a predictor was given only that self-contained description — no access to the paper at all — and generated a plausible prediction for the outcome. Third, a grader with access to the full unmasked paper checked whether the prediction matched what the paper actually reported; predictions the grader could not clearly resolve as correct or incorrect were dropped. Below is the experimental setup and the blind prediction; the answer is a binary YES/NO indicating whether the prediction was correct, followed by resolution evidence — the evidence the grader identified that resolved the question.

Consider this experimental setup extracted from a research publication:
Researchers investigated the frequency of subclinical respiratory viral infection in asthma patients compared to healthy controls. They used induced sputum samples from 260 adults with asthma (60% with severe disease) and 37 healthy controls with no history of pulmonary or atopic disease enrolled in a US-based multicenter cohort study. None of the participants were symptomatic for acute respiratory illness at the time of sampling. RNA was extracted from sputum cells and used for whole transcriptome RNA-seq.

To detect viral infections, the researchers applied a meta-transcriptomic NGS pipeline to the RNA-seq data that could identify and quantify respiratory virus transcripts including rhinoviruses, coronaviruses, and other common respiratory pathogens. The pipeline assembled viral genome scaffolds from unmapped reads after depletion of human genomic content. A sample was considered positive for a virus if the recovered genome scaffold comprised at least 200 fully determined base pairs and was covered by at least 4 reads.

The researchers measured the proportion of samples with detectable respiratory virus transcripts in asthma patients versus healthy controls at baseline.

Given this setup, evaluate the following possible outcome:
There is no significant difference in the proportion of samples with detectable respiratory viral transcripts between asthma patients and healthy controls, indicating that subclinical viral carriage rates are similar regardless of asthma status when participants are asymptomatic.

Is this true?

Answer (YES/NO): YES